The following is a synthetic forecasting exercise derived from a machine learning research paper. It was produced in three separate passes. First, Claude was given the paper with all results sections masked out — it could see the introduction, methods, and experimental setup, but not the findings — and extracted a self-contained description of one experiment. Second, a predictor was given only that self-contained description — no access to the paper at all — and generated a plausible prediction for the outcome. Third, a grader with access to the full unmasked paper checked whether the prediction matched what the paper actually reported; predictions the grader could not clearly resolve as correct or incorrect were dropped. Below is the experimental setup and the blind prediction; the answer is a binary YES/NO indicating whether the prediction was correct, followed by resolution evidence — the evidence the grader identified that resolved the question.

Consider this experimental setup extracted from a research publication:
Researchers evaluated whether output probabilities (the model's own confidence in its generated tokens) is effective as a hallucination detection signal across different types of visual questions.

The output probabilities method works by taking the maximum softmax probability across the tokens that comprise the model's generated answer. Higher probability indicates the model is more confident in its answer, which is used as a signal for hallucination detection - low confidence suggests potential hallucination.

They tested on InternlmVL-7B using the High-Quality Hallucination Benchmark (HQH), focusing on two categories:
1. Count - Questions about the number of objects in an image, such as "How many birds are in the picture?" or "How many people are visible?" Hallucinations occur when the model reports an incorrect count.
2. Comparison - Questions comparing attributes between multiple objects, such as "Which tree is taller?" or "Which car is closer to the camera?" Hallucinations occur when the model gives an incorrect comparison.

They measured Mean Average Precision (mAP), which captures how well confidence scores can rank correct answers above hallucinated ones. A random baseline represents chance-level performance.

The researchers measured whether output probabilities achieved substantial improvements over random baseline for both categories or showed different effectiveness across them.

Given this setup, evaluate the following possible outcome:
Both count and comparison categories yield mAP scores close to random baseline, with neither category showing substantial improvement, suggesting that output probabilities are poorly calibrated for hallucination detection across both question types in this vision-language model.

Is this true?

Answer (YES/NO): NO